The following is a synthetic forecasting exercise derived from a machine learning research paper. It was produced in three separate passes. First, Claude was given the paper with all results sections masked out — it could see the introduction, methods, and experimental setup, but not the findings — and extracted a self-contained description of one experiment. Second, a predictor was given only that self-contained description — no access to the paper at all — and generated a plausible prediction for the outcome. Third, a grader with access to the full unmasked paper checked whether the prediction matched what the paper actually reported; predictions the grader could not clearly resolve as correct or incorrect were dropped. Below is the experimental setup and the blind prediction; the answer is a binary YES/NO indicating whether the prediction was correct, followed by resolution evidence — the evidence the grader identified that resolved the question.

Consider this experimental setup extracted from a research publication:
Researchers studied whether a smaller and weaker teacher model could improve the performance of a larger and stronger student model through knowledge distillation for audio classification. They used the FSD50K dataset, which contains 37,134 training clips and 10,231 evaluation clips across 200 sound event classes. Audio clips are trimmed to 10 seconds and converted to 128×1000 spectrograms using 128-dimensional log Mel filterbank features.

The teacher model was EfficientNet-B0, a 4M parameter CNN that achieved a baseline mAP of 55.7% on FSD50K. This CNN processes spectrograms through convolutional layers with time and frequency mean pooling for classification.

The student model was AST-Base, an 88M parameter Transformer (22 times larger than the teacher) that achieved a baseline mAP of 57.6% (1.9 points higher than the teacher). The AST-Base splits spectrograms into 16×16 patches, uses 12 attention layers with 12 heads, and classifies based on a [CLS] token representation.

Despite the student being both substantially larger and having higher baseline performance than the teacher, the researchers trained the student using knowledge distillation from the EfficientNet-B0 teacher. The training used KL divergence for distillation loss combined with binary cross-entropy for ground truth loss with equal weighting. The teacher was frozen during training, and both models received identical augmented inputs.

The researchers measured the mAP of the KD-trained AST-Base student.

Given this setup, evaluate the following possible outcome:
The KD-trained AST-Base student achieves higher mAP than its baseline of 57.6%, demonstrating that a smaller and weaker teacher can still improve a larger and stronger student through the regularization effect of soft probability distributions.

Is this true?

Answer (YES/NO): YES